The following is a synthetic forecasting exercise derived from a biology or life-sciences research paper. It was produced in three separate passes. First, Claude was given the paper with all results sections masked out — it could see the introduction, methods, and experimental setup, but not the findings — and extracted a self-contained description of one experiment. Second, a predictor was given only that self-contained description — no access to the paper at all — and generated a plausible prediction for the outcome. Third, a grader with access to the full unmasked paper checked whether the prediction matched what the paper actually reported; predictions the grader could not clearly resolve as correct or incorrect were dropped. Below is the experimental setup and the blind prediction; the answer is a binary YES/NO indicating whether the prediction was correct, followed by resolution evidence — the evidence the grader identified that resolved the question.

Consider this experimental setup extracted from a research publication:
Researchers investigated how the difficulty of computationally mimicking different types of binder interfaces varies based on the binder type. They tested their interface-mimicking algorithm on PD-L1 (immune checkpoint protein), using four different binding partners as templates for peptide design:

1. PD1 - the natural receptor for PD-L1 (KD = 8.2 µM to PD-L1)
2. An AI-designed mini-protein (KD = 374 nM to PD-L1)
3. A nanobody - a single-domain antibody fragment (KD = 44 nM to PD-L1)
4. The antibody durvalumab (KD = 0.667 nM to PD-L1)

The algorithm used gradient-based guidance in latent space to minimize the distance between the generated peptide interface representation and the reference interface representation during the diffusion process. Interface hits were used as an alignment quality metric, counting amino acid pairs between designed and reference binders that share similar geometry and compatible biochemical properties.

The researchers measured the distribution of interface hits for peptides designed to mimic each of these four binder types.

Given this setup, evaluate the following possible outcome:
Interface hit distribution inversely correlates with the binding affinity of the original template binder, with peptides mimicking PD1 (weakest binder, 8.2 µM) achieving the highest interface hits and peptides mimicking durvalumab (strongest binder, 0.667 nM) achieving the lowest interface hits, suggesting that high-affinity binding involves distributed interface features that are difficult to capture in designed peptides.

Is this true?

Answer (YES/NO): NO